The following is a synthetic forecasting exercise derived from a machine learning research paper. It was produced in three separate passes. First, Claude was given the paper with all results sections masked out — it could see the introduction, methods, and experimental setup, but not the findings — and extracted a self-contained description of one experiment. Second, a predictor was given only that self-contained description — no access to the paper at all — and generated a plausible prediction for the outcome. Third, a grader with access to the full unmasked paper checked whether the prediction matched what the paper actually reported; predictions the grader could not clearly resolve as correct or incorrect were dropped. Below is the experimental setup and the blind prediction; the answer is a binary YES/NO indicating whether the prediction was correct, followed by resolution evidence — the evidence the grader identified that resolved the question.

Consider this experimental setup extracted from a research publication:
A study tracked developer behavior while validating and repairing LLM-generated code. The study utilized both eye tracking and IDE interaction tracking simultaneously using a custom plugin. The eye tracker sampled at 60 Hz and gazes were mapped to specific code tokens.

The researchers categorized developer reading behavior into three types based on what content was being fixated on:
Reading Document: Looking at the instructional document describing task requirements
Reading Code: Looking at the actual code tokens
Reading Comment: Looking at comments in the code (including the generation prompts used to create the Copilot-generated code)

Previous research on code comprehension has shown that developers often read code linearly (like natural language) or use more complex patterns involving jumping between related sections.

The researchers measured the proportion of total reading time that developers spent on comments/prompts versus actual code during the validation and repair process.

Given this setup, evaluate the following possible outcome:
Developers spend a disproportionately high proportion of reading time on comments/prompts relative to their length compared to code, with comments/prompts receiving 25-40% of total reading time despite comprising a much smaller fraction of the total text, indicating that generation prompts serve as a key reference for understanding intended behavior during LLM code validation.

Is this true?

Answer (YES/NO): NO